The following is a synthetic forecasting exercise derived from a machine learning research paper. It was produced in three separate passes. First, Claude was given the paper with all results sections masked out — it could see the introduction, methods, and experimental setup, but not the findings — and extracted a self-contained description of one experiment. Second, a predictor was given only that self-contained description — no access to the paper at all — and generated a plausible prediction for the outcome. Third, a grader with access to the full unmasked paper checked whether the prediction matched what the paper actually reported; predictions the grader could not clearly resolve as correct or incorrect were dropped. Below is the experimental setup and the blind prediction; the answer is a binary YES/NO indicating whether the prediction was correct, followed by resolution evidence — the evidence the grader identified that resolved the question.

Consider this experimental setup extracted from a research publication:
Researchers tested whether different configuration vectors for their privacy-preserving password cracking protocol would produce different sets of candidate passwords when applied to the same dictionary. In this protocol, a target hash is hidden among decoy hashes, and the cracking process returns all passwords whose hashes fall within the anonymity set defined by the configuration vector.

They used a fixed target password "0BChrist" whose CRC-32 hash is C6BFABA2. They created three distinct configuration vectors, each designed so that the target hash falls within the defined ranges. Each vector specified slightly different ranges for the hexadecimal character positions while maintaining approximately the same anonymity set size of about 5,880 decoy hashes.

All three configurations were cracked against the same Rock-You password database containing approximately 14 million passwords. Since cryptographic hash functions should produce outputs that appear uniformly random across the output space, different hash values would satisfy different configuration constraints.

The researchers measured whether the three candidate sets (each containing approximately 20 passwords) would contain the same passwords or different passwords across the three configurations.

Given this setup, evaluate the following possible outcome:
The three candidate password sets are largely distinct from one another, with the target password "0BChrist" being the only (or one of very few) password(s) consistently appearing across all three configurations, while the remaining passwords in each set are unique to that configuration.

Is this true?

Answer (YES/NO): NO